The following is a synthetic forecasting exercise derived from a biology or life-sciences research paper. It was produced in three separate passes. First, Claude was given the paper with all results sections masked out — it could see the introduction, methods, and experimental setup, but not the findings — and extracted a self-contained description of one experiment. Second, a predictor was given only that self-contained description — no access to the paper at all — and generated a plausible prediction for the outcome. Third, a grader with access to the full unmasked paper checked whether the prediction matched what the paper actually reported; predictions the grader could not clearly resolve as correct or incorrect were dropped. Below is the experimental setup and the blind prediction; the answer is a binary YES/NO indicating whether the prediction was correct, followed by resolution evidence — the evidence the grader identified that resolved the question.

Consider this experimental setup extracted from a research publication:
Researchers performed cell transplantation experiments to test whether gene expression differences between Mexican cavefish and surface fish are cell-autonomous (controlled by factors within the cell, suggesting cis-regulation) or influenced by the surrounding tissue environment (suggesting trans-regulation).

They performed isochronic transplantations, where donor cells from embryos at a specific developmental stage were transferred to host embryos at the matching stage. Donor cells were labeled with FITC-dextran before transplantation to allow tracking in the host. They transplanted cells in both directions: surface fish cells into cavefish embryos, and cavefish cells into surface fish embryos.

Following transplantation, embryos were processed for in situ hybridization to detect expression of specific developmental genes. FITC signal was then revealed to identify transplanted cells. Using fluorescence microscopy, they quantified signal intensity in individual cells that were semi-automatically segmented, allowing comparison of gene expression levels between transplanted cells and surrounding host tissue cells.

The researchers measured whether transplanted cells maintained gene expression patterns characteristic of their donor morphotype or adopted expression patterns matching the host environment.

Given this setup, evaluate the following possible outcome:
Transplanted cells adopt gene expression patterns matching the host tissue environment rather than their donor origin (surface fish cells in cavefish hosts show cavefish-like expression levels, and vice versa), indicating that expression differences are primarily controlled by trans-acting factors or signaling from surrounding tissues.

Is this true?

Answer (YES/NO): NO